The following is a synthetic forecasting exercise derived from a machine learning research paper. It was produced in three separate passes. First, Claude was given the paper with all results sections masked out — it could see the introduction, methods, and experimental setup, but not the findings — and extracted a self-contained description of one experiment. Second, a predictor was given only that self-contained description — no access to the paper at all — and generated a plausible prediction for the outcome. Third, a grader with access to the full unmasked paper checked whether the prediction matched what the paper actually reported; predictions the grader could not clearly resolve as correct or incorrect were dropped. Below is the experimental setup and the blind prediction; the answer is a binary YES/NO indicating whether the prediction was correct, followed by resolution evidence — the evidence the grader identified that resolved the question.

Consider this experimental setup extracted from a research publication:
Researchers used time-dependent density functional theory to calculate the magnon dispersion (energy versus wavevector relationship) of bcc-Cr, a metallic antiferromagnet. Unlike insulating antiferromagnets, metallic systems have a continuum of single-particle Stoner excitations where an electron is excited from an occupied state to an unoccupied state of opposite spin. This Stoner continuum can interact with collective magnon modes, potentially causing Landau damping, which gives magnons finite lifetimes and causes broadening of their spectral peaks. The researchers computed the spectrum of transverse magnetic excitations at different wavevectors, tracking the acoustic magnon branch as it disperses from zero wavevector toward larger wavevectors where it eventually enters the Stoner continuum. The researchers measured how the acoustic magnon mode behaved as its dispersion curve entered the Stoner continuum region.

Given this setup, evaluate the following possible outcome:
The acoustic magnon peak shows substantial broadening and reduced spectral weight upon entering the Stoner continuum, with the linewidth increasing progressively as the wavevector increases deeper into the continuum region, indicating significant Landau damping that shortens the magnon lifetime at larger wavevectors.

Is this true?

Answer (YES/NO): NO